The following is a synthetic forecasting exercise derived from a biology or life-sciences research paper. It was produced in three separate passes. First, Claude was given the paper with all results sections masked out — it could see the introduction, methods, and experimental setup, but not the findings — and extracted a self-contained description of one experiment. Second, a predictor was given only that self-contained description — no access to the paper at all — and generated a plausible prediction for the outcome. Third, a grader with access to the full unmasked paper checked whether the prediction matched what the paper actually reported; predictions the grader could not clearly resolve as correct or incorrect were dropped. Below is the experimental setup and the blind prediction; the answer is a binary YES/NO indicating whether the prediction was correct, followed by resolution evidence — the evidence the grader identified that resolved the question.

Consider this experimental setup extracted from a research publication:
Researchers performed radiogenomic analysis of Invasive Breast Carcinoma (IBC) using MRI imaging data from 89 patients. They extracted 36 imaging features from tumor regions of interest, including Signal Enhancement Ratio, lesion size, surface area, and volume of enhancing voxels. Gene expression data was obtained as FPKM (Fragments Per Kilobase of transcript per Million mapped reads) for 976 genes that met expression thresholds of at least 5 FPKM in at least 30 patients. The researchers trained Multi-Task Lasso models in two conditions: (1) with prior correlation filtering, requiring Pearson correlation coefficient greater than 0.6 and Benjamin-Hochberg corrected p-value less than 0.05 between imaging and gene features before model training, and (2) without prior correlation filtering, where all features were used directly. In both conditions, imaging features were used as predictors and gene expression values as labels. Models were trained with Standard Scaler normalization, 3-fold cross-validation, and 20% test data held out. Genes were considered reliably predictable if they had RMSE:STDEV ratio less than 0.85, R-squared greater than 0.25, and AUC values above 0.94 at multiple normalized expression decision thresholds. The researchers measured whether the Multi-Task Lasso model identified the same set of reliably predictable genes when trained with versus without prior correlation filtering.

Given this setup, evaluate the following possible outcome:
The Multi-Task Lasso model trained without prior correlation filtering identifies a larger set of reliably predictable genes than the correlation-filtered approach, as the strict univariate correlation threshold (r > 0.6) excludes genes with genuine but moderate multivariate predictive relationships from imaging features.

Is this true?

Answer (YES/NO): YES